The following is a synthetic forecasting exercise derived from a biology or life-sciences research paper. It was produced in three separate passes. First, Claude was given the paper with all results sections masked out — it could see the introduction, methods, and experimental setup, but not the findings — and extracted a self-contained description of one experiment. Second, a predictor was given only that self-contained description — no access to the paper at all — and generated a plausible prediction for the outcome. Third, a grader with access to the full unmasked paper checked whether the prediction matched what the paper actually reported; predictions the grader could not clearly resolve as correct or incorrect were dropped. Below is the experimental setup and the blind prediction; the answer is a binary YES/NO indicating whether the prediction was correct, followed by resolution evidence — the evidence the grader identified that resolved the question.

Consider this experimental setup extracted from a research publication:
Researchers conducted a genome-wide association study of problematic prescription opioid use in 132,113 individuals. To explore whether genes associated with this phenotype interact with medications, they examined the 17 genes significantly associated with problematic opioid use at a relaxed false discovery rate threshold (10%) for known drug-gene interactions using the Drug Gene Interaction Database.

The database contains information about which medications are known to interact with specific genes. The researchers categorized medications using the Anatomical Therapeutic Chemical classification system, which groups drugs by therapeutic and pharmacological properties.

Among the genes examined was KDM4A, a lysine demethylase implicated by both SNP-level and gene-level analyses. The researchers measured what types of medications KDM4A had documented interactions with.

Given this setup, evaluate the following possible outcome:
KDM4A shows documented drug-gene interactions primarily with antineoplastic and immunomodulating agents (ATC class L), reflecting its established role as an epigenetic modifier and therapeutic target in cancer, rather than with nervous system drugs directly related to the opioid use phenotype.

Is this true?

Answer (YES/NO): NO